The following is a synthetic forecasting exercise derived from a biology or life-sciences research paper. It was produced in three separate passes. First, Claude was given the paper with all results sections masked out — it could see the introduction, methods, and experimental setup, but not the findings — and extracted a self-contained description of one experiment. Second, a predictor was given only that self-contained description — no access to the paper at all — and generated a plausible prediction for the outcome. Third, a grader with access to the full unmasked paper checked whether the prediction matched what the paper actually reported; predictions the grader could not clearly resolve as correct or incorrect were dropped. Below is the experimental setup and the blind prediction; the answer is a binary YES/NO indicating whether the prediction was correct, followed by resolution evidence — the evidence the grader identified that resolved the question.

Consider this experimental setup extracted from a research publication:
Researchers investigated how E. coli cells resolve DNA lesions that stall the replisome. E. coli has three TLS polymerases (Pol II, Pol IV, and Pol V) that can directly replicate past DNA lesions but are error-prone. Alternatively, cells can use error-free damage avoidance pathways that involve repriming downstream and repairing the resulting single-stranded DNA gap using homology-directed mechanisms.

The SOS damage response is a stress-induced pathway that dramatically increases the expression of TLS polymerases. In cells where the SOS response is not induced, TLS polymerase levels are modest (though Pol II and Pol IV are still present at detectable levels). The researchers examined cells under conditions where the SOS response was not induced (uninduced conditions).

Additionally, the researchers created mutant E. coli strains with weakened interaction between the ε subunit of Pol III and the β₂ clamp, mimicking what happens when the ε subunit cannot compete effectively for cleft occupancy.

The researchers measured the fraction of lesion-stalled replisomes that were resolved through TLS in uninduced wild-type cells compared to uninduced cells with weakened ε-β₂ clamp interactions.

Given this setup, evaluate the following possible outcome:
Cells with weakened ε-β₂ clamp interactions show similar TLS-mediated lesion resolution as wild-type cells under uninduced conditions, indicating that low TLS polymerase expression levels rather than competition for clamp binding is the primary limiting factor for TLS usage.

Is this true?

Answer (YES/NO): NO